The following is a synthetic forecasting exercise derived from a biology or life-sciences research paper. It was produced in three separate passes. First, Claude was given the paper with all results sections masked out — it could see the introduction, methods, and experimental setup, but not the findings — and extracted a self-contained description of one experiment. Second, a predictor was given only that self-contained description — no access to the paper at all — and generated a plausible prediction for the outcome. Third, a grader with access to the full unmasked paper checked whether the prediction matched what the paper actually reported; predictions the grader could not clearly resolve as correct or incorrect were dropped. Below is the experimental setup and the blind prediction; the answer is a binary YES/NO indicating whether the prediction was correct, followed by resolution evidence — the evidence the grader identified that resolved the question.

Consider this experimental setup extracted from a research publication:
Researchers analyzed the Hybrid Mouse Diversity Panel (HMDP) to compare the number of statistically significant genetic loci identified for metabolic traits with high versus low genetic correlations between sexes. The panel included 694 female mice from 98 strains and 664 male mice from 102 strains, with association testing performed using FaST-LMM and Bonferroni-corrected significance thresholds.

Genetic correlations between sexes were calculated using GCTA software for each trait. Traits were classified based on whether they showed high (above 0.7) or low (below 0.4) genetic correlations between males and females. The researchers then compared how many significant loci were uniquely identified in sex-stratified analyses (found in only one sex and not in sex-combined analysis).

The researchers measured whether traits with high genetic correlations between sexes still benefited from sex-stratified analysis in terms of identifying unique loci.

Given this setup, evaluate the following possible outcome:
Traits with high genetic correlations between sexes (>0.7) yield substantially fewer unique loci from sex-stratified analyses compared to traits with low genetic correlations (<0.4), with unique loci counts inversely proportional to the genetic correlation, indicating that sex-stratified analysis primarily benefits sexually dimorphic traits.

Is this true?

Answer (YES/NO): NO